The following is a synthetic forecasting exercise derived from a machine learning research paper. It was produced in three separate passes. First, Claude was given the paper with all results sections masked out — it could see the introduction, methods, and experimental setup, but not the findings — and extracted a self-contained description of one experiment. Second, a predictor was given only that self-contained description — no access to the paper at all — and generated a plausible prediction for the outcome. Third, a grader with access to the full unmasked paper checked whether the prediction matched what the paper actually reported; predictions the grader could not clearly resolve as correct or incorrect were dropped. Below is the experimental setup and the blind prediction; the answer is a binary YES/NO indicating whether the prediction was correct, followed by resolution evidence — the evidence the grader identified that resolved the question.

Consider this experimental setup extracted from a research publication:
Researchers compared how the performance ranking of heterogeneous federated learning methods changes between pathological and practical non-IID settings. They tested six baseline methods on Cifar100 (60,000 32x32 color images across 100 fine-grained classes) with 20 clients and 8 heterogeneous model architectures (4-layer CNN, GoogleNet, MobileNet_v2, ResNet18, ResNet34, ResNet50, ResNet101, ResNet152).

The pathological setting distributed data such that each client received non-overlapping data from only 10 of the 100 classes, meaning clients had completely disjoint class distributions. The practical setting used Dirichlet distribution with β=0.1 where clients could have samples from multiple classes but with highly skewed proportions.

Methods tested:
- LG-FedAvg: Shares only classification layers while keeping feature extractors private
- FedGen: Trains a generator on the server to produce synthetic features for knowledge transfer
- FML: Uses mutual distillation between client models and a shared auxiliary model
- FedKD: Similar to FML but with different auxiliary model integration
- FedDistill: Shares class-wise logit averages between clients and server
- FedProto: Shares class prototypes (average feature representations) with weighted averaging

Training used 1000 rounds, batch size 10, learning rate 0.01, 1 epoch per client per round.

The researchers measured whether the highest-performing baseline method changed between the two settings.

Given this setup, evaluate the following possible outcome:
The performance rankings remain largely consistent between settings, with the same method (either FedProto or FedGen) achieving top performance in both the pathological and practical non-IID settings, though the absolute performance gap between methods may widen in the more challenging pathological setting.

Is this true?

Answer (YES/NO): NO